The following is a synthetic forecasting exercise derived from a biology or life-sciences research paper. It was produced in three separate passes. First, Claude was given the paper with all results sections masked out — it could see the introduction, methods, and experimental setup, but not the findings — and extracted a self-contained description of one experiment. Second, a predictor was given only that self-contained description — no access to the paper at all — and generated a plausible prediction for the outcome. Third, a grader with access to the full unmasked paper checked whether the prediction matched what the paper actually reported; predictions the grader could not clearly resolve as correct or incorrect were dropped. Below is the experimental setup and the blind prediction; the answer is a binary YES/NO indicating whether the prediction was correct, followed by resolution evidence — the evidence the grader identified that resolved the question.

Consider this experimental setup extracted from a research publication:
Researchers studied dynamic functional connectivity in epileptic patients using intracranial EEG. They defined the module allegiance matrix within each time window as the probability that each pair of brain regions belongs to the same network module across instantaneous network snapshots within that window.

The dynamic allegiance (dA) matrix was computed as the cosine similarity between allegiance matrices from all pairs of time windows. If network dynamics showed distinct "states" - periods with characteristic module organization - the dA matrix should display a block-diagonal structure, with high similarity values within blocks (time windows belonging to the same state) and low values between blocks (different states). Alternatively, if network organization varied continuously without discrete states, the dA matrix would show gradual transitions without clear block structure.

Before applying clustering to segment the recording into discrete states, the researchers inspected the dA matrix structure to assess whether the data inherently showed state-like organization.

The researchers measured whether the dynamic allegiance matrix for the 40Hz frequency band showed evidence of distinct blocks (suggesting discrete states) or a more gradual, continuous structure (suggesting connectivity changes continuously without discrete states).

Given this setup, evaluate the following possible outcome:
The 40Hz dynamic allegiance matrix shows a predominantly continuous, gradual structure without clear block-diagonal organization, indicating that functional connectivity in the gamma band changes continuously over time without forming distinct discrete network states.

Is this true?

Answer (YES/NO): NO